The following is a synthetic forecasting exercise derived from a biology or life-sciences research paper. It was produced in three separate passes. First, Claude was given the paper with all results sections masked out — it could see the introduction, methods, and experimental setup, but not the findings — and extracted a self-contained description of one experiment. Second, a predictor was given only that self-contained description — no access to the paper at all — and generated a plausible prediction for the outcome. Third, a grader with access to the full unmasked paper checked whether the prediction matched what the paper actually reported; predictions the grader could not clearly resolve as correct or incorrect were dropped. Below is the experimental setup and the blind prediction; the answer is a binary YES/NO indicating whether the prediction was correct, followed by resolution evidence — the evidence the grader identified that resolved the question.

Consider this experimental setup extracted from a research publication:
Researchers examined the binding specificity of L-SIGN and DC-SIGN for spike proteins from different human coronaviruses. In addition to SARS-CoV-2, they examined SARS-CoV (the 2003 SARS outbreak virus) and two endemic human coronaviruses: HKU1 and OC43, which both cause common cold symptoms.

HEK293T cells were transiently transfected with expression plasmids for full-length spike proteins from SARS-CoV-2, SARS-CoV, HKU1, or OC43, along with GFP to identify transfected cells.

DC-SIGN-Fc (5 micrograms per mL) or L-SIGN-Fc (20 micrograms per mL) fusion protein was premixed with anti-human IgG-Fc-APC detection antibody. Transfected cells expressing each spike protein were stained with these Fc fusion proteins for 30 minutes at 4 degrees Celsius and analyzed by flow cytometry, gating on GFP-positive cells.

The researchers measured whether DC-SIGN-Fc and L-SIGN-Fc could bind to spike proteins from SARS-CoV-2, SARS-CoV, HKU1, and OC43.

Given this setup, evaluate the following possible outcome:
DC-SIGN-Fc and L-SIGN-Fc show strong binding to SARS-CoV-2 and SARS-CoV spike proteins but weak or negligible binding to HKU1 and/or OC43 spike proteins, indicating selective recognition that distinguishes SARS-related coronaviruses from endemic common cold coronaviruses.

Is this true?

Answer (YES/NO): NO